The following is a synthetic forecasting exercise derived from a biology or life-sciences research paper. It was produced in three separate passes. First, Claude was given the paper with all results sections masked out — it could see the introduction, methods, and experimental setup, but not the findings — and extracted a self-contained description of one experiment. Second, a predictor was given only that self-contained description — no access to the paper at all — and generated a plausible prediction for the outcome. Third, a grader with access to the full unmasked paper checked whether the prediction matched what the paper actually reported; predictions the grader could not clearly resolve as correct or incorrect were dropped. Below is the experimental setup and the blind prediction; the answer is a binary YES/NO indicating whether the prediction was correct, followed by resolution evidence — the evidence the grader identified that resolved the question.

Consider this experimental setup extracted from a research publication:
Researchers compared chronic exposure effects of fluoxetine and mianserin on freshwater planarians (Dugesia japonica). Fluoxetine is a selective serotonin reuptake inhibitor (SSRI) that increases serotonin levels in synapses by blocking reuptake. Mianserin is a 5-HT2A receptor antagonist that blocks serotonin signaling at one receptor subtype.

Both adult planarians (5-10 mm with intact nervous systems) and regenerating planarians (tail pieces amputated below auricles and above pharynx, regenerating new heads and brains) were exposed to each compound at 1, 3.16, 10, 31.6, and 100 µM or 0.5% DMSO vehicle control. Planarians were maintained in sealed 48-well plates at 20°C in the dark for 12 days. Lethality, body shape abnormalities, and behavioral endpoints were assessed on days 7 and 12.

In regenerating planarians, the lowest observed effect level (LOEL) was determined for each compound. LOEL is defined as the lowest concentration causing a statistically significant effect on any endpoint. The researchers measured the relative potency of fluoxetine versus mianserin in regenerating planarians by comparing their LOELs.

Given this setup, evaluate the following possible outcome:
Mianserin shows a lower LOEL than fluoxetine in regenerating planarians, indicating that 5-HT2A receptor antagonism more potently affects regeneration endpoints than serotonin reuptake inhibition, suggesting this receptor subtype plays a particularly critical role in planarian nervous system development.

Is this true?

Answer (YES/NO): NO